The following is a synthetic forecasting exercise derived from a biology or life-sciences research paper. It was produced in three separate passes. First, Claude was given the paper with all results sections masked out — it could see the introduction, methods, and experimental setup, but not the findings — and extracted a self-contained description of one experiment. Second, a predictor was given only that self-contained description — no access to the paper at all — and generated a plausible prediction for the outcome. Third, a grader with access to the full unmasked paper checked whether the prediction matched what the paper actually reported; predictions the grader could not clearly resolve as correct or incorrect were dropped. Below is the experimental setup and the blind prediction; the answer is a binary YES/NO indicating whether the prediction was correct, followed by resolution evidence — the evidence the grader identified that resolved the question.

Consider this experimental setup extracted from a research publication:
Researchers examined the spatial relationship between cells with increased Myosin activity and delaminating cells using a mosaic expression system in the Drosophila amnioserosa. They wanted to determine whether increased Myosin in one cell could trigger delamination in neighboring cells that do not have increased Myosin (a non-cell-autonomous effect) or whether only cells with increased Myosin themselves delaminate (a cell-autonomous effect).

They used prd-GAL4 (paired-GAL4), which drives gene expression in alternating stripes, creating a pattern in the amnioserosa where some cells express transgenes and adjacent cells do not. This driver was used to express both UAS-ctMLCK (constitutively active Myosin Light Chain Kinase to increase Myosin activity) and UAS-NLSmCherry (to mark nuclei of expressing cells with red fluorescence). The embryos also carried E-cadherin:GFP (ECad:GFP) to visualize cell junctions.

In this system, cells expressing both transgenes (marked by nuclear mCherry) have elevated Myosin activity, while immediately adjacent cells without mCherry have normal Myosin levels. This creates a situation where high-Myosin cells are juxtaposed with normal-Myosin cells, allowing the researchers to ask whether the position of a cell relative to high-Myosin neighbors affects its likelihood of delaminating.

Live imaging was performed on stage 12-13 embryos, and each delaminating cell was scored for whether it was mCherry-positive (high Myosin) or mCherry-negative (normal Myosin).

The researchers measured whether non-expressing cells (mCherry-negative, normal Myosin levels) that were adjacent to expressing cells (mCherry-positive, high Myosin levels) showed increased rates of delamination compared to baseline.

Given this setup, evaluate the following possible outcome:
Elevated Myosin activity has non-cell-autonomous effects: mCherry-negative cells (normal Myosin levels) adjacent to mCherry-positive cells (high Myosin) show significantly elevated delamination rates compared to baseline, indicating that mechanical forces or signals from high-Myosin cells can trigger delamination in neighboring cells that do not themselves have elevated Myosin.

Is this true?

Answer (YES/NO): NO